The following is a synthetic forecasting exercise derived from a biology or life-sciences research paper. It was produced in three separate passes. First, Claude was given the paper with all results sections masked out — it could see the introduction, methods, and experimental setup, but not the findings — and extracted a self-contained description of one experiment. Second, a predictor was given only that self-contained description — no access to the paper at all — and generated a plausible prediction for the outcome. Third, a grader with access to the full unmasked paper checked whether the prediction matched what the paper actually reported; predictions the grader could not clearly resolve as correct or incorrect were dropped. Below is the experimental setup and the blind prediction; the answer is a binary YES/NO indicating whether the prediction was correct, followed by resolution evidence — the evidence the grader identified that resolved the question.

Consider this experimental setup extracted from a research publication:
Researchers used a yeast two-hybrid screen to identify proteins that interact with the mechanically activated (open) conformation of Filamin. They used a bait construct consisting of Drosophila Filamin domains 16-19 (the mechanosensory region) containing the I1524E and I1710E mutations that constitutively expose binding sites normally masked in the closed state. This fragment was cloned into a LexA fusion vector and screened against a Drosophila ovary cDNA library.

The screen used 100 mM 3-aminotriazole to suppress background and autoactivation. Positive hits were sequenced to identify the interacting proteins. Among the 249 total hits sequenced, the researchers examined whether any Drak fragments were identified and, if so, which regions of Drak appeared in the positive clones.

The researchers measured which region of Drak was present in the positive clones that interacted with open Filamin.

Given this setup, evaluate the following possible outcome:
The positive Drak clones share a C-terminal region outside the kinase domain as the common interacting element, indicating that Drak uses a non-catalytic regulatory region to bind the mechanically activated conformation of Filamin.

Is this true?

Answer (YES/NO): YES